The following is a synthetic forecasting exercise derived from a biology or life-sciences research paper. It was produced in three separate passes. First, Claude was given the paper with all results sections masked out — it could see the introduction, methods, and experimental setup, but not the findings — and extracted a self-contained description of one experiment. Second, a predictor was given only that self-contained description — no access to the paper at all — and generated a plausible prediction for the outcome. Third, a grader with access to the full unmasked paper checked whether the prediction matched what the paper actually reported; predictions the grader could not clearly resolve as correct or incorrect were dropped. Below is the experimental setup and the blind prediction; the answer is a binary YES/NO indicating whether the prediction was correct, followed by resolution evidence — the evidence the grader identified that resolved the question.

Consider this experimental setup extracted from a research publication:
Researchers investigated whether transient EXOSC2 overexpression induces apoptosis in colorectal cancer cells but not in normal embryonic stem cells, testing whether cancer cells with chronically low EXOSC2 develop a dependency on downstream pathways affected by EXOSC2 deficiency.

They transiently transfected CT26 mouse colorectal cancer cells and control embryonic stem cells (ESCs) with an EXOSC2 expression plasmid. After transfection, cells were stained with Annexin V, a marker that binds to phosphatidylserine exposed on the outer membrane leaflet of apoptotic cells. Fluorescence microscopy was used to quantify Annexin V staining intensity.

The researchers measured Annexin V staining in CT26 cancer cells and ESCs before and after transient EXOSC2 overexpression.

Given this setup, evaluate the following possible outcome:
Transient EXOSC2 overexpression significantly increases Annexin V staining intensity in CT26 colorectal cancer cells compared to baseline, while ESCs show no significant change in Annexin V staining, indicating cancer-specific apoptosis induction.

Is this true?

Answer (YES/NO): YES